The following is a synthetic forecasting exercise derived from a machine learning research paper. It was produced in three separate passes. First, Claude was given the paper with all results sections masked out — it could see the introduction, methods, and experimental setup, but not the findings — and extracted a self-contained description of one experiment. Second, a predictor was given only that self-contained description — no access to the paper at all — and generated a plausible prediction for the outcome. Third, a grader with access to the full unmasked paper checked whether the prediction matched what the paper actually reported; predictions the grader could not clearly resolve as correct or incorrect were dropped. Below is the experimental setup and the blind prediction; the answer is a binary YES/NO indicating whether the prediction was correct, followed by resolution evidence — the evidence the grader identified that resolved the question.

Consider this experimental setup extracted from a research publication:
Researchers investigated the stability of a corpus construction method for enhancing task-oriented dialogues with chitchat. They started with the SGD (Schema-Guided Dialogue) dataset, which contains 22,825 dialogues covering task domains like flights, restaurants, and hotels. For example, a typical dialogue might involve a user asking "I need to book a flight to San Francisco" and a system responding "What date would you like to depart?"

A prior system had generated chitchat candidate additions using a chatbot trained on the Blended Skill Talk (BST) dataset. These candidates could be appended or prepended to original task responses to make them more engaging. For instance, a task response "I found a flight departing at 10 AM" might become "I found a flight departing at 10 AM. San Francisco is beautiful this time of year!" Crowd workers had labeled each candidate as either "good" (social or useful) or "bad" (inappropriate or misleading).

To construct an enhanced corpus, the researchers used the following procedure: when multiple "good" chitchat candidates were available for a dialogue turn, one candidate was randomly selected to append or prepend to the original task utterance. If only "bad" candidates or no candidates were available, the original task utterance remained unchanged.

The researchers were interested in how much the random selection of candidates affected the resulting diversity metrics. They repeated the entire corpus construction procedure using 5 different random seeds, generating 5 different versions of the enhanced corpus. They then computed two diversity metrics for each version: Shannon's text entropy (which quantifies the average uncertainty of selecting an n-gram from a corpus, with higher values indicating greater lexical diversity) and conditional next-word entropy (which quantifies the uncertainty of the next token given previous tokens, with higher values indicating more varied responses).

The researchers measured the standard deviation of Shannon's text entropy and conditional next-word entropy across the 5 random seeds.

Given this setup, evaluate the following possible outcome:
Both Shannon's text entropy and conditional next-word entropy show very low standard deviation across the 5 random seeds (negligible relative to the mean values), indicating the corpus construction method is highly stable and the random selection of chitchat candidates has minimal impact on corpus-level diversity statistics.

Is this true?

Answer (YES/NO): YES